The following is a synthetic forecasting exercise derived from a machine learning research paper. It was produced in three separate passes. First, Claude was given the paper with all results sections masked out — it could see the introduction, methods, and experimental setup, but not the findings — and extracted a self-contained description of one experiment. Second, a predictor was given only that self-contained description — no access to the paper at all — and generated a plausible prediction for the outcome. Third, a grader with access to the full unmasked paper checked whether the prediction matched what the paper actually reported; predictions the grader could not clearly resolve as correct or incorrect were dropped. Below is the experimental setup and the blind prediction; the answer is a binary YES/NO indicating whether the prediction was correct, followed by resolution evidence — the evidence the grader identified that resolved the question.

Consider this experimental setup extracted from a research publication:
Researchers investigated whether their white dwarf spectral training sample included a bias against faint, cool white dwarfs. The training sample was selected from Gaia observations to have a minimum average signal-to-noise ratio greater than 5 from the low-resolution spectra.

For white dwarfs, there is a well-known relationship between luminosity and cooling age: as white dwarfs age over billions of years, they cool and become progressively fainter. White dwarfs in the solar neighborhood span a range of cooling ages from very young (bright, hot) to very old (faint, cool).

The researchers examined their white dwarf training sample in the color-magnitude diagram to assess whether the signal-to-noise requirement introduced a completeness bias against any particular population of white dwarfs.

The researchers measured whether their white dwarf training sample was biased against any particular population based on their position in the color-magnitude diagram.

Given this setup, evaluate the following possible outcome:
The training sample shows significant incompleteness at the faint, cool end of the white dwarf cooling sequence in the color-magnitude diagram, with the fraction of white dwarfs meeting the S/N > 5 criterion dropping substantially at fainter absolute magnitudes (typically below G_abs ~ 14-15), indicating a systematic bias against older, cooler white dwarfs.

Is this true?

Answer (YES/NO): YES